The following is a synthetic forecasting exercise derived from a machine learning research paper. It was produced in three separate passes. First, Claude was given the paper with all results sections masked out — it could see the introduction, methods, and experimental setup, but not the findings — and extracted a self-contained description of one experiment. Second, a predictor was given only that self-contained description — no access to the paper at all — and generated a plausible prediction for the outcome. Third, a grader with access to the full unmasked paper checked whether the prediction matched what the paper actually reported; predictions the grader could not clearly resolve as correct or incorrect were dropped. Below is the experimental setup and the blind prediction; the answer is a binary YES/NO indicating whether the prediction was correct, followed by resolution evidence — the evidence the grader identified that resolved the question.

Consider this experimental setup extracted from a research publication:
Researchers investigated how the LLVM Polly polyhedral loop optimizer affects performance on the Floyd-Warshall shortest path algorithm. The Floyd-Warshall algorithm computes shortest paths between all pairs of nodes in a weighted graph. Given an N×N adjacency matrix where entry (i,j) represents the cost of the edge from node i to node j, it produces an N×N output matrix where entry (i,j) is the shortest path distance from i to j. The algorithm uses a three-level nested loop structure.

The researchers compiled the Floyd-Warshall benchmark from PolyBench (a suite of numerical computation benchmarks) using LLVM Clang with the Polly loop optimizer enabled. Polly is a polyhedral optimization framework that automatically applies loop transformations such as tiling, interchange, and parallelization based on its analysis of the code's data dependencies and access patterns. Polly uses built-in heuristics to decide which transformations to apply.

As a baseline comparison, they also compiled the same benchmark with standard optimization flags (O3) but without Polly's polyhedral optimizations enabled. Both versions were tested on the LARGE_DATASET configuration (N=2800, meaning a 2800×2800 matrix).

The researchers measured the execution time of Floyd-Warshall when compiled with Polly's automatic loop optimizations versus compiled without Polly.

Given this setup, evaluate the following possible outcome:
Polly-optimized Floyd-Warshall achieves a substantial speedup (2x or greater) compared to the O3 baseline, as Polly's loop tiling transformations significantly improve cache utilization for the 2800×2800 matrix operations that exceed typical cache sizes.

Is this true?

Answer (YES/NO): NO